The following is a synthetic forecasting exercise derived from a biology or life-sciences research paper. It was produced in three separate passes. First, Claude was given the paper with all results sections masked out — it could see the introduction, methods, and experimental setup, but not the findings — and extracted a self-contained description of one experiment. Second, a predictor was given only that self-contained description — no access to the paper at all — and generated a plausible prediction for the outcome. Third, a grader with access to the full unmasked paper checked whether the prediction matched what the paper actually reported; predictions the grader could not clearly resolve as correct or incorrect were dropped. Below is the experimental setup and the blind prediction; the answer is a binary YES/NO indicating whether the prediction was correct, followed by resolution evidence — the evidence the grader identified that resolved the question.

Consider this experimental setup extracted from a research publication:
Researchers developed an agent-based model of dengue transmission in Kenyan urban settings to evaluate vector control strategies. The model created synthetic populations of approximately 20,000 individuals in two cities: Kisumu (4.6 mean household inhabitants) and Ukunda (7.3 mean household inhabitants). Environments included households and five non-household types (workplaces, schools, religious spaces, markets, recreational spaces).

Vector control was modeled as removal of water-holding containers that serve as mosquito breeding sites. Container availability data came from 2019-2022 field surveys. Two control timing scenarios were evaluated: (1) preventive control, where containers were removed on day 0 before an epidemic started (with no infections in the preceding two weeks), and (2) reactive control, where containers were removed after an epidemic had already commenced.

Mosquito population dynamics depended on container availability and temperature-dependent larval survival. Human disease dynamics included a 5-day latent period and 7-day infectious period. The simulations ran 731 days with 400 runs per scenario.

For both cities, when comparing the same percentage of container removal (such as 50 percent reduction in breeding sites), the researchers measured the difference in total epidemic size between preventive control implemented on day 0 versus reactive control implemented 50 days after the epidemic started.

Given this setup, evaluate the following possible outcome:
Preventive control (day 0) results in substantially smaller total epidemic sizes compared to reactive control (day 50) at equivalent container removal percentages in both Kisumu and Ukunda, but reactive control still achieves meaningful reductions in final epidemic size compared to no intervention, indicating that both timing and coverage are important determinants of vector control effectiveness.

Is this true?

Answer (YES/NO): YES